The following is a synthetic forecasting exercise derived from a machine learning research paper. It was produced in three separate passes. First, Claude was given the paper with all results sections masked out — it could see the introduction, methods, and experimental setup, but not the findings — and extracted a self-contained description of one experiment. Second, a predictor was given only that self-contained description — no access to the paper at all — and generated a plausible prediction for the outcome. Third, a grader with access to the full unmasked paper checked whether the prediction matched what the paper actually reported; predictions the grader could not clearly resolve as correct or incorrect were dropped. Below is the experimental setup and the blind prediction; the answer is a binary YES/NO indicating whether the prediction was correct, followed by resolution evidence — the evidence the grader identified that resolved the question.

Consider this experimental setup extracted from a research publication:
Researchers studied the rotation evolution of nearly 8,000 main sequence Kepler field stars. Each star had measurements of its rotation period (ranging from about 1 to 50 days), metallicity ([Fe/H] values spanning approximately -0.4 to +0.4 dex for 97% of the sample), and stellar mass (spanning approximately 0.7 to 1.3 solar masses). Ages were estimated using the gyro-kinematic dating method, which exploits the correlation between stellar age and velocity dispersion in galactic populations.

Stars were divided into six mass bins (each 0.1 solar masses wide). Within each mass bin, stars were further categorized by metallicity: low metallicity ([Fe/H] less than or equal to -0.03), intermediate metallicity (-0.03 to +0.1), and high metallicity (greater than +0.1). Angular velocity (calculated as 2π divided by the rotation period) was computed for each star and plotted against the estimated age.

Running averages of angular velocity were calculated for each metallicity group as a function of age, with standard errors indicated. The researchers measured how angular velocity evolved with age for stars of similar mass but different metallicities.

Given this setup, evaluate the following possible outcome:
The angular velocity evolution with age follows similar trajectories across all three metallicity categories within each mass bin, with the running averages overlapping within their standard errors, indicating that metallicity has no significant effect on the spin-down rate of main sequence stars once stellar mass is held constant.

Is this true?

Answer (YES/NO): NO